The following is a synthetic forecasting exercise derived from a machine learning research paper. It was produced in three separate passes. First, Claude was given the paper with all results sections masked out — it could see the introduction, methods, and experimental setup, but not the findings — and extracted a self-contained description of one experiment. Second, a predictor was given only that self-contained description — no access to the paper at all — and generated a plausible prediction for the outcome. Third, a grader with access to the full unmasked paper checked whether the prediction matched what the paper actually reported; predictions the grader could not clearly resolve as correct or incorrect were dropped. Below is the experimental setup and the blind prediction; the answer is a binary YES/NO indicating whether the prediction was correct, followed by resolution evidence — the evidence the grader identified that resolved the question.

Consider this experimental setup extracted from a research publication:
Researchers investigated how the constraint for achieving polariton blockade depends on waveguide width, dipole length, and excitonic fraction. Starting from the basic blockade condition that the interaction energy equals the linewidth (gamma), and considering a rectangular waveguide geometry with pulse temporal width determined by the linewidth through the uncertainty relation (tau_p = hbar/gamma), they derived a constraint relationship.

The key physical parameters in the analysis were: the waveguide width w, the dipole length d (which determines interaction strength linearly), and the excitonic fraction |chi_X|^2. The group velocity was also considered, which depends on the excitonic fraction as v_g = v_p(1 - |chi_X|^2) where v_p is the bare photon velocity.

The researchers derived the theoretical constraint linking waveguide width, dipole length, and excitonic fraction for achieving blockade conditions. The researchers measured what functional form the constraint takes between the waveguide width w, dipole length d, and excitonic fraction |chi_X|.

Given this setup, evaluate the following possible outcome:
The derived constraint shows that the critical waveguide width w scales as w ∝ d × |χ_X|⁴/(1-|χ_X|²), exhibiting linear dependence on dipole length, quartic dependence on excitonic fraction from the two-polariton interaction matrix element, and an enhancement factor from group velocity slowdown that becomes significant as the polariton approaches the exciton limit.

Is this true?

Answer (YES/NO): YES